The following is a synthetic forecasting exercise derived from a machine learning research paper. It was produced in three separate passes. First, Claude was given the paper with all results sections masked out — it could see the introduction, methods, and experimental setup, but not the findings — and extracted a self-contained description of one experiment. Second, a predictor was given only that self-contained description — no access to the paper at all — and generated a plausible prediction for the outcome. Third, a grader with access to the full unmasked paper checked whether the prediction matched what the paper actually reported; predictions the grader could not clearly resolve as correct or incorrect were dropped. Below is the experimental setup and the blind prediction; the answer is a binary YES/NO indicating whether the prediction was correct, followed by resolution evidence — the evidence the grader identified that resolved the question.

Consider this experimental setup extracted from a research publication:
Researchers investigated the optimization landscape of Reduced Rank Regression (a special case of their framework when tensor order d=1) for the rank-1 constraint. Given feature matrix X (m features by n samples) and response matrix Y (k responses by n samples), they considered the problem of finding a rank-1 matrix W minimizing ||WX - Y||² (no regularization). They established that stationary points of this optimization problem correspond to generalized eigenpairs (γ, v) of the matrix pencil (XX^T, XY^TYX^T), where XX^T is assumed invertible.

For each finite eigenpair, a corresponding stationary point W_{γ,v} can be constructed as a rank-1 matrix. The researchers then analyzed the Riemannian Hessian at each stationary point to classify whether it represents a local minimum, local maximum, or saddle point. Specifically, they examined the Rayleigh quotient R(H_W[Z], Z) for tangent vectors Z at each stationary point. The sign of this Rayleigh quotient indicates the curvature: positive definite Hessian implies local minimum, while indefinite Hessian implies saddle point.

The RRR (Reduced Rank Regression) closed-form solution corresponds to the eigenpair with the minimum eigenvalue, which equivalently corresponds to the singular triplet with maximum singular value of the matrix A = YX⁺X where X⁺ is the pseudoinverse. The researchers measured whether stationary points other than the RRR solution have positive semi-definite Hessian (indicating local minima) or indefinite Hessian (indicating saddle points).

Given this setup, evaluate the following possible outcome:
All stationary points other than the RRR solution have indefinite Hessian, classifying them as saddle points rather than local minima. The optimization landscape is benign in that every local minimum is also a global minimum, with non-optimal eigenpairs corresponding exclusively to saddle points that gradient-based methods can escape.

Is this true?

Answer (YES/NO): YES